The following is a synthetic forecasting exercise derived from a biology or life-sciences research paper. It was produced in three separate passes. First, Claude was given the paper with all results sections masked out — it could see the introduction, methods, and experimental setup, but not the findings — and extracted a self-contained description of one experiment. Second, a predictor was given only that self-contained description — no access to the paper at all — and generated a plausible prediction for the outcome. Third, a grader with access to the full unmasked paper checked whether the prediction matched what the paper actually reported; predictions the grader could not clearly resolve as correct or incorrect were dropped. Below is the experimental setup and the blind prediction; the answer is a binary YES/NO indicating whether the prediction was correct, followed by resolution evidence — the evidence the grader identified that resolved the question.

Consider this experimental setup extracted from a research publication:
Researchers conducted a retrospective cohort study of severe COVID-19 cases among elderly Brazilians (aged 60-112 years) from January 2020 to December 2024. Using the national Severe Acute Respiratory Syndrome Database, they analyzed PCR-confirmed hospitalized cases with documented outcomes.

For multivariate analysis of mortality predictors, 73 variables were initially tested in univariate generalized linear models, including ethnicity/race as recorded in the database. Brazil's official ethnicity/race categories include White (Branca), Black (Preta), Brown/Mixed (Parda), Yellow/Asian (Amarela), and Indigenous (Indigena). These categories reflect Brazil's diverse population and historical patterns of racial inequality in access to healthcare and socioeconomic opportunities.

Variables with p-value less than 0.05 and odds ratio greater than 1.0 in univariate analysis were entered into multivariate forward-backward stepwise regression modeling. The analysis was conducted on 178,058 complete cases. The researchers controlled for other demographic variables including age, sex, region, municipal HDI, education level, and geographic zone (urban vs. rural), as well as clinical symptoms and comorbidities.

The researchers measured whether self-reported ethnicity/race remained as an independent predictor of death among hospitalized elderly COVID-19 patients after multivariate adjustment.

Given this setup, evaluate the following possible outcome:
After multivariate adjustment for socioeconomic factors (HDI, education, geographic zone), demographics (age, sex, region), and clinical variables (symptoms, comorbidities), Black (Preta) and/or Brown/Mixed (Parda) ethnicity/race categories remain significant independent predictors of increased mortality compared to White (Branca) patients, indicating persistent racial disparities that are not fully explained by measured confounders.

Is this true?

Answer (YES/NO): YES